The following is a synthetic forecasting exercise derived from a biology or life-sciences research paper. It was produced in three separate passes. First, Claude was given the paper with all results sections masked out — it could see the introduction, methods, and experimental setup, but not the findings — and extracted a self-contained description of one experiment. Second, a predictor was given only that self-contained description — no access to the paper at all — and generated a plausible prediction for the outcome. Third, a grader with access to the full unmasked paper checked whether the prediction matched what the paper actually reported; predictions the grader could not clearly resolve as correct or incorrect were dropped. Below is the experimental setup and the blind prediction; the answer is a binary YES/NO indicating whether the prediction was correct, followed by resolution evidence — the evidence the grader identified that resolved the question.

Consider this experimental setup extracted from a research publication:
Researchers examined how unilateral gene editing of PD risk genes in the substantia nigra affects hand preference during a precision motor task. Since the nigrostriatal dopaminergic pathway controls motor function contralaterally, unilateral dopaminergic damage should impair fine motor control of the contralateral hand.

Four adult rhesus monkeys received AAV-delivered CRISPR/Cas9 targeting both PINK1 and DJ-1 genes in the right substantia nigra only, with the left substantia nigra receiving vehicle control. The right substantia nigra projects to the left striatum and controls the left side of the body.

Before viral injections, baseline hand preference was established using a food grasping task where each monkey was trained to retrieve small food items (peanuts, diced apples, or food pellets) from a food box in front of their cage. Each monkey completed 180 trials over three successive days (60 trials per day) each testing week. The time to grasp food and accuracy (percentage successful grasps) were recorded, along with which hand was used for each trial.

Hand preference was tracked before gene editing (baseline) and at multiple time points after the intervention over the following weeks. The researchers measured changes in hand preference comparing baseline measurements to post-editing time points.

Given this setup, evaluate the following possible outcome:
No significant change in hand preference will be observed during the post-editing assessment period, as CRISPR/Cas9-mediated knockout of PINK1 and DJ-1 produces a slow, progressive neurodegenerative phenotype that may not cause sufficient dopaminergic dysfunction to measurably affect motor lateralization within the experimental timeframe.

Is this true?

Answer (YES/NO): NO